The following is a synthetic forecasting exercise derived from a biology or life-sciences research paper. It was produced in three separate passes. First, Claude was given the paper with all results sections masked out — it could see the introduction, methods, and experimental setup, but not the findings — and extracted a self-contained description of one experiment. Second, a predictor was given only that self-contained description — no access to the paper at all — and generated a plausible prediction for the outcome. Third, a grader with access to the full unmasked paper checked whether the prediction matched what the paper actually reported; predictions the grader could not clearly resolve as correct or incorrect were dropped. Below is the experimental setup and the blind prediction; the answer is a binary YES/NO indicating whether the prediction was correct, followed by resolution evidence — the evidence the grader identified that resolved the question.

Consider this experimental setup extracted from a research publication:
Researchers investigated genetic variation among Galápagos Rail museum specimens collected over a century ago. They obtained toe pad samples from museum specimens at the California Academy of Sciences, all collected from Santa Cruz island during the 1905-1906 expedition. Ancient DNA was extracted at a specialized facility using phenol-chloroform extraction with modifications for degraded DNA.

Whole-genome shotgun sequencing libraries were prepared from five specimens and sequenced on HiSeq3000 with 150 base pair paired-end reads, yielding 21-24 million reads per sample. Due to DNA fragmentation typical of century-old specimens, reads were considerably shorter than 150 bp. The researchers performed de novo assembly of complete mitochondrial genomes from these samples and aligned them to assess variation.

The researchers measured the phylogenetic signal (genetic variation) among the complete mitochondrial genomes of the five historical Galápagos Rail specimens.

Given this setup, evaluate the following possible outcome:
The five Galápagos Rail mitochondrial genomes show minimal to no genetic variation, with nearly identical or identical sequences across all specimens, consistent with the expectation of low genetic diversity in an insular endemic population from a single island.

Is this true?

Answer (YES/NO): YES